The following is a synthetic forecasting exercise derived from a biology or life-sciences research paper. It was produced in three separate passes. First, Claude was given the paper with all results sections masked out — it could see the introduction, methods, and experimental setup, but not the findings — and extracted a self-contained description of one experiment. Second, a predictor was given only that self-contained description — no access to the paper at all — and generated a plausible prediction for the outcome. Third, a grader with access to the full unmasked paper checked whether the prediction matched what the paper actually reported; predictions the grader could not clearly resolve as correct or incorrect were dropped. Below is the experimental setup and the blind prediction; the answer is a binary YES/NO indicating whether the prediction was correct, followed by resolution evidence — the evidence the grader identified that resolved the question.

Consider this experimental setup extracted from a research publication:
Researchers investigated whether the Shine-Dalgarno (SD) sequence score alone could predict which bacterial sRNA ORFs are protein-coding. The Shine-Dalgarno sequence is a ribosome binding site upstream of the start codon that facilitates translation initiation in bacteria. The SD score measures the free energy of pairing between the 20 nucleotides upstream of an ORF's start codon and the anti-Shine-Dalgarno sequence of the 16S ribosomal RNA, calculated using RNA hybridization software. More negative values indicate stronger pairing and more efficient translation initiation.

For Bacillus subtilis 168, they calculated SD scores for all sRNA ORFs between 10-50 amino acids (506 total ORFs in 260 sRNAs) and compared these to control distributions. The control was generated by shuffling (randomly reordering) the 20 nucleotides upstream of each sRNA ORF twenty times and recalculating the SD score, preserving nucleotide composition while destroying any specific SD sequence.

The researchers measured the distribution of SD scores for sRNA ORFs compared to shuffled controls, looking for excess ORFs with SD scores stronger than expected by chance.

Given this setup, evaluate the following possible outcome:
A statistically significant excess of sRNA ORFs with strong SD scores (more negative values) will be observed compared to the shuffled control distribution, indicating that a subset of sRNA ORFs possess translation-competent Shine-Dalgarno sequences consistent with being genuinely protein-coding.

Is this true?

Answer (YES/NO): YES